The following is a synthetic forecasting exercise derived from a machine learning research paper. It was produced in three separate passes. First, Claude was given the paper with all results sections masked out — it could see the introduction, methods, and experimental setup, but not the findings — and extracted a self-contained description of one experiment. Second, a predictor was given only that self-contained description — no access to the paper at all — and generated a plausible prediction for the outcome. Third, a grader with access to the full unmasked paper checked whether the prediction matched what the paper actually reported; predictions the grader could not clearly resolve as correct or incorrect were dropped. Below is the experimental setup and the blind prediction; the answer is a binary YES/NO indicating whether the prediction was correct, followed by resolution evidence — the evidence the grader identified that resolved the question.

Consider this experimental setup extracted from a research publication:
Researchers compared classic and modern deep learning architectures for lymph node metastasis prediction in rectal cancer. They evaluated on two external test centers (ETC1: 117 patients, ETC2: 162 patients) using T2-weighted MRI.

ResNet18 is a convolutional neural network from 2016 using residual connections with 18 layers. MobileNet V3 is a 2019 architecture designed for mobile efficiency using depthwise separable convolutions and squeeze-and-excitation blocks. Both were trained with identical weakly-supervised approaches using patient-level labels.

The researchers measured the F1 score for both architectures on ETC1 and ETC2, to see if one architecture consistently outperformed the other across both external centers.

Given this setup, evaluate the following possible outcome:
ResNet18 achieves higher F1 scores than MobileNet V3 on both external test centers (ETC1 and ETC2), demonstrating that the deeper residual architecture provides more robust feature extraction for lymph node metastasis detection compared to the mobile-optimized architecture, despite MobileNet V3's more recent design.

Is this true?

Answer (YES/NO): NO